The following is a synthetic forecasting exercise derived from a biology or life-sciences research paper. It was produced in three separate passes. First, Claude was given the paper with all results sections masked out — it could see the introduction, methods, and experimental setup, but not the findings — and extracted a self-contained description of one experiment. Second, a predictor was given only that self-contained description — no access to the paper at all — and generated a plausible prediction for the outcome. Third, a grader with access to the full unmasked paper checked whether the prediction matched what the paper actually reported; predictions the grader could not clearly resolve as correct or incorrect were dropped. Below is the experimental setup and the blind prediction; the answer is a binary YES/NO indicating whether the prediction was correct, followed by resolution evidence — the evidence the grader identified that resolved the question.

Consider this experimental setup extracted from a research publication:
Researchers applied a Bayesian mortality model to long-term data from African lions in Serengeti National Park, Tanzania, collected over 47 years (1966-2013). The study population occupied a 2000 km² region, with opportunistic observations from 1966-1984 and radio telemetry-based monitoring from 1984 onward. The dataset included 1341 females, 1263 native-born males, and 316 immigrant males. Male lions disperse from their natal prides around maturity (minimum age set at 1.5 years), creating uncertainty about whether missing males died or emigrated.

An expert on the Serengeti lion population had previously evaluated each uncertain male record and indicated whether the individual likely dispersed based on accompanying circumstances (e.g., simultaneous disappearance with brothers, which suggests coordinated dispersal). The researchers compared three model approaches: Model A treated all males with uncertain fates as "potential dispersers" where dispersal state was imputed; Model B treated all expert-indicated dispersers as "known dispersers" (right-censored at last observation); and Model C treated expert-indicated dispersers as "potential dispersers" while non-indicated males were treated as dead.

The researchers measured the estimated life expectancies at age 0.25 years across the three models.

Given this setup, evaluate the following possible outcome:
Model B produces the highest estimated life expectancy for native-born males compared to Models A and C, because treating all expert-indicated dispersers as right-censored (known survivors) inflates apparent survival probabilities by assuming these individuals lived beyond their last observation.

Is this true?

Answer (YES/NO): NO